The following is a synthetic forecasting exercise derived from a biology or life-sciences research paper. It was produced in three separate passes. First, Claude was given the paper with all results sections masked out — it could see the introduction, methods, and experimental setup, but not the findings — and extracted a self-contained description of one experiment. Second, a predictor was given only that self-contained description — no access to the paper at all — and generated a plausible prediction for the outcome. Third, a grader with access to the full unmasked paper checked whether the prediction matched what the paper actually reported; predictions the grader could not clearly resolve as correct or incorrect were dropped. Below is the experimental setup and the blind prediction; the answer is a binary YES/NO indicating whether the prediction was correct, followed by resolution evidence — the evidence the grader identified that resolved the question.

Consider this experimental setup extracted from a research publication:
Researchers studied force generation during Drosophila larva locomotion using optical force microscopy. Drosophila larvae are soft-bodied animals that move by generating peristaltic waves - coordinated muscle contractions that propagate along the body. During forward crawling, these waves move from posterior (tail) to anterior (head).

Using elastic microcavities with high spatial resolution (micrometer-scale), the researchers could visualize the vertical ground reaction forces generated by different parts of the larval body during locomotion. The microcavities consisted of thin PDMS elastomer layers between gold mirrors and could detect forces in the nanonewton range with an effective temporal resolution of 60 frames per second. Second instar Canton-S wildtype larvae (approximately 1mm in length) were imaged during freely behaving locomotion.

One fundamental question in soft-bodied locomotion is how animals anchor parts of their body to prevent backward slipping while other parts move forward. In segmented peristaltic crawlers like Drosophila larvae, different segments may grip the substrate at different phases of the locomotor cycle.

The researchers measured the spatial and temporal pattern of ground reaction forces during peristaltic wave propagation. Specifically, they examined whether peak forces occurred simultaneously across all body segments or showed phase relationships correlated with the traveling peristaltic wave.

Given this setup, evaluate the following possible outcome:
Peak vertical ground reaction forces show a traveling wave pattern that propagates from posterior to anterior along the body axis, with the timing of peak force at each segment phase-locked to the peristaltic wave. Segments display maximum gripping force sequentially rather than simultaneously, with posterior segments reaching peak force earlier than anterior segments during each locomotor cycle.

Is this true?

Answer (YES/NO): YES